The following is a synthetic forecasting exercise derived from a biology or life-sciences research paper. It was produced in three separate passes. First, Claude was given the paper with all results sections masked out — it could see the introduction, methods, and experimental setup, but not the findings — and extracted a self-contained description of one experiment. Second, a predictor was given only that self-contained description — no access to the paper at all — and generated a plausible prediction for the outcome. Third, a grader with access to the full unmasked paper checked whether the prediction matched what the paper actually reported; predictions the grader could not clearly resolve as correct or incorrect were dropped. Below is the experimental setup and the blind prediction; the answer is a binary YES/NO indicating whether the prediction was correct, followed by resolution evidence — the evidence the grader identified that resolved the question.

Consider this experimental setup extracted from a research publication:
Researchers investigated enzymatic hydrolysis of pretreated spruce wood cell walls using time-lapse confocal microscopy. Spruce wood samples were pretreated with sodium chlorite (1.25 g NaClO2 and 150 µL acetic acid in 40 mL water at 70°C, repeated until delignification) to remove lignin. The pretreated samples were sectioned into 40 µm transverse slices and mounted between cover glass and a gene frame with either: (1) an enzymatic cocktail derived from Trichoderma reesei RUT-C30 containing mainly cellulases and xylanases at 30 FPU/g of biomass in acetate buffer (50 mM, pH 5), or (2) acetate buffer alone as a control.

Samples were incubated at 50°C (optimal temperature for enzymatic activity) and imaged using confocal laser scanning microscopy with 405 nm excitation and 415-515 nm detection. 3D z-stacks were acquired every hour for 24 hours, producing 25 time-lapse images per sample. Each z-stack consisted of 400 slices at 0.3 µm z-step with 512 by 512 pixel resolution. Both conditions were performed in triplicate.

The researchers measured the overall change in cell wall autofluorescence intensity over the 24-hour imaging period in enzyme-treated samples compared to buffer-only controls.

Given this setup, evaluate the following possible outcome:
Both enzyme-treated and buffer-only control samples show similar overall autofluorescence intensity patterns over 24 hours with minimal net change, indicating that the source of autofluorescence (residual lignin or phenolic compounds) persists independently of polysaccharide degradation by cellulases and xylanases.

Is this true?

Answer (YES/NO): NO